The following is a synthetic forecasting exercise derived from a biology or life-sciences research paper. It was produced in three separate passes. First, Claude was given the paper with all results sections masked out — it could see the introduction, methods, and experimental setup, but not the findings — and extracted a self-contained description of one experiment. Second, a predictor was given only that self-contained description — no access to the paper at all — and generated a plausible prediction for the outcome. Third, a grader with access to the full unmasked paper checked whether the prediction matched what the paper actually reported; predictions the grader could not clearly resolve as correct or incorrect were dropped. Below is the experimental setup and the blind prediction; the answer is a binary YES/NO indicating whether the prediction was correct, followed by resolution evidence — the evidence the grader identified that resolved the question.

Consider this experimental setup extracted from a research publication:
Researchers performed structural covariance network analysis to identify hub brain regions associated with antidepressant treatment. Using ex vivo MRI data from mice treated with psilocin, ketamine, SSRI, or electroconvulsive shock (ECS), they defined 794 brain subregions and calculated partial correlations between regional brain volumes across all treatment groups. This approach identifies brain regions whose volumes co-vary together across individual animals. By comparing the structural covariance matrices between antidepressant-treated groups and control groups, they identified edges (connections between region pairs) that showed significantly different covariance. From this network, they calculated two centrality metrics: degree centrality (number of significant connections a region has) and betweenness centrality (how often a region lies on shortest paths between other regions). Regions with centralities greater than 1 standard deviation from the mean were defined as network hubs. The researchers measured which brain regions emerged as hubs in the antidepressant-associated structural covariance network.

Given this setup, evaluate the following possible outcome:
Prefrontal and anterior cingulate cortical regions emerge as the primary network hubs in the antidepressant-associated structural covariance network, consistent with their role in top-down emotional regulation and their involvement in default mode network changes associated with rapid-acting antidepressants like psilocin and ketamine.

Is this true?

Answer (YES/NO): NO